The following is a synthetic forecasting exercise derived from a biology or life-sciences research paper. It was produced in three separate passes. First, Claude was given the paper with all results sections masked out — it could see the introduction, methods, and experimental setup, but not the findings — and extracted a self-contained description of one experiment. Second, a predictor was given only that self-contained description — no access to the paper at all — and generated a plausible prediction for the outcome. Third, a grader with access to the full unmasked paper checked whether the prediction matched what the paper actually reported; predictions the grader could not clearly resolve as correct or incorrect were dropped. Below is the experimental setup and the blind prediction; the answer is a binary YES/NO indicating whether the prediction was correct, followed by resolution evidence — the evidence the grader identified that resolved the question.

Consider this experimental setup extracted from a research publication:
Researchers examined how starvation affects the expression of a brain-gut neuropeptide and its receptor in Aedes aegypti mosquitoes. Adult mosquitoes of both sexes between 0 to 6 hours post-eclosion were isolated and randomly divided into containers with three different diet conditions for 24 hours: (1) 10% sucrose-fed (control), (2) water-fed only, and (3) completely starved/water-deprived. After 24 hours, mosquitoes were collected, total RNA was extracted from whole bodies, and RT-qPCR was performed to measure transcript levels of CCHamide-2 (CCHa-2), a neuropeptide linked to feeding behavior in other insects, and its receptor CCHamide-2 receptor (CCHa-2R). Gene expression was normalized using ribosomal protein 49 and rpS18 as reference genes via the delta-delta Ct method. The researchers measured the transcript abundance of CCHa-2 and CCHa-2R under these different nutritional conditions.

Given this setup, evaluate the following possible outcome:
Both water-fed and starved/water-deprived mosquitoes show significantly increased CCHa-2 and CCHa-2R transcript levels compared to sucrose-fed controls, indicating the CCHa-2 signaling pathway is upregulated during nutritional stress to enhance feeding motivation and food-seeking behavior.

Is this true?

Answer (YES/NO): NO